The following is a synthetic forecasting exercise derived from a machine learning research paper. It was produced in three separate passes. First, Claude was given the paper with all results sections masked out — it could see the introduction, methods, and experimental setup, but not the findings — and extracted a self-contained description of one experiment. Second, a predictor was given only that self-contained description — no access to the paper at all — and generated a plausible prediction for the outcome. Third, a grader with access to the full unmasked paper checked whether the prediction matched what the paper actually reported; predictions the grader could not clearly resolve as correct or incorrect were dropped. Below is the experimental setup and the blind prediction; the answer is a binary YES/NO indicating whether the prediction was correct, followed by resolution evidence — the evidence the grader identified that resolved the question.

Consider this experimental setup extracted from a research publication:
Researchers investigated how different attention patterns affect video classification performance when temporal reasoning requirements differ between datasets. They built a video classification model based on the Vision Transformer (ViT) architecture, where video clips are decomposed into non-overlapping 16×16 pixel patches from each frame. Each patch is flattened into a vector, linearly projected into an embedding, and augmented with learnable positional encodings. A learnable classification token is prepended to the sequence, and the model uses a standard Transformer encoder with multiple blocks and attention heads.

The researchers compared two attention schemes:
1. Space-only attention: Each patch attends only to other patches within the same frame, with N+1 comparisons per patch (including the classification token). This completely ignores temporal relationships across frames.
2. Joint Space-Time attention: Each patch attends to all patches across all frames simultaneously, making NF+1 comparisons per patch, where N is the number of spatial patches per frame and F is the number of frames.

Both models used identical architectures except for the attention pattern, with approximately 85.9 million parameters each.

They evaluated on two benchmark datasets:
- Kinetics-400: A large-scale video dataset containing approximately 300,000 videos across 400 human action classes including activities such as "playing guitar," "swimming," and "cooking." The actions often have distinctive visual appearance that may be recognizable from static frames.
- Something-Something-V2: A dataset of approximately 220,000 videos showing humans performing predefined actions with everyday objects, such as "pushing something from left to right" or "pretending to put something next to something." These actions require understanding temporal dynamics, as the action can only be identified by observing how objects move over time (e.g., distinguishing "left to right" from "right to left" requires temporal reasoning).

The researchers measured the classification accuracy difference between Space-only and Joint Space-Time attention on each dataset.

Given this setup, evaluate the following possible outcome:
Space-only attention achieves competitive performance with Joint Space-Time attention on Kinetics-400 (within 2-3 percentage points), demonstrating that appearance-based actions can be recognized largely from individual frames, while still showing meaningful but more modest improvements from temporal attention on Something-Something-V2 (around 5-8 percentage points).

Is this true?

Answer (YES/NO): NO